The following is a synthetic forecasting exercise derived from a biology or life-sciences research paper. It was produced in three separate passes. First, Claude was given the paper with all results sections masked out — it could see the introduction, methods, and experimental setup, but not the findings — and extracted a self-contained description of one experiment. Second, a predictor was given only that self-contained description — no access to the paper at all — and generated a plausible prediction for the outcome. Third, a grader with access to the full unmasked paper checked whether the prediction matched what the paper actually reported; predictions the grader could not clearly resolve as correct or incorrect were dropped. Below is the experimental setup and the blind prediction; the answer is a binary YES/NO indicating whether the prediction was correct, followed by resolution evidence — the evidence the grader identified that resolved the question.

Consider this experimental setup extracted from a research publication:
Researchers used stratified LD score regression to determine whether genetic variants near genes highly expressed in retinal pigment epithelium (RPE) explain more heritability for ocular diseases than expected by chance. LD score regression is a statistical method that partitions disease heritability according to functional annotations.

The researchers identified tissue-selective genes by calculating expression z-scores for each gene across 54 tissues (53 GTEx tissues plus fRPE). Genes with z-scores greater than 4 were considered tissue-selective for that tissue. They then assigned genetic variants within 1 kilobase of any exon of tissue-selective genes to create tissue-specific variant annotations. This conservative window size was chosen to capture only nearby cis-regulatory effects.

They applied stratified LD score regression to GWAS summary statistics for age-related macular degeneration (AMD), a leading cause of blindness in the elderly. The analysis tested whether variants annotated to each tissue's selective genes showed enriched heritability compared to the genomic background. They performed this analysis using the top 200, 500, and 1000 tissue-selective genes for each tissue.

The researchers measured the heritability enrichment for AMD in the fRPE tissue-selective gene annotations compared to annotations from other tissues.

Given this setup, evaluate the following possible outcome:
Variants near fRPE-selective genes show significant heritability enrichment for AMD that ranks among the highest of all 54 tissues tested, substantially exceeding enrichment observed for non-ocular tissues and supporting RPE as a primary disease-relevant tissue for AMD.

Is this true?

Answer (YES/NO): YES